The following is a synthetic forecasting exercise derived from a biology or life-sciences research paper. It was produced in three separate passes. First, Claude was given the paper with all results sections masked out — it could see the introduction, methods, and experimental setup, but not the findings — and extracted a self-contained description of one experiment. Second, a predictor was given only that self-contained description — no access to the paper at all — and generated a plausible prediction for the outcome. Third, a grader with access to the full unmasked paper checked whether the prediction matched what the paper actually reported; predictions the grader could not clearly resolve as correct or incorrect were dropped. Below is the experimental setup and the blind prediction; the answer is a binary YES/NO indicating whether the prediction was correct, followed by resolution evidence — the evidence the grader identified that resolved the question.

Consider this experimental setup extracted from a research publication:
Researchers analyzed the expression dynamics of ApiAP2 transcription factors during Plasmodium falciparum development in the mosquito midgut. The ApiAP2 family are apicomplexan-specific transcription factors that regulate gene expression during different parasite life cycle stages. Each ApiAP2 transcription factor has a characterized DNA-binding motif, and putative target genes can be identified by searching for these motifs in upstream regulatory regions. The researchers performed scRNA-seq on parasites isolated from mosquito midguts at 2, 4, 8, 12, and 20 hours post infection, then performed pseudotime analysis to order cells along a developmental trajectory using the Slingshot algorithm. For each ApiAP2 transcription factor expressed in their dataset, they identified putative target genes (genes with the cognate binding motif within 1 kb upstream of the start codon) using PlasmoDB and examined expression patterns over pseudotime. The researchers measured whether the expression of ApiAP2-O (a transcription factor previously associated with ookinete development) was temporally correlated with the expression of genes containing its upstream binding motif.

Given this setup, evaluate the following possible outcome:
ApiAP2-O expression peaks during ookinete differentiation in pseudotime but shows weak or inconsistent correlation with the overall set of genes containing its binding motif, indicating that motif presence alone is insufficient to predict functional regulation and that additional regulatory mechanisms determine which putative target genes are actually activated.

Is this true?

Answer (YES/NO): NO